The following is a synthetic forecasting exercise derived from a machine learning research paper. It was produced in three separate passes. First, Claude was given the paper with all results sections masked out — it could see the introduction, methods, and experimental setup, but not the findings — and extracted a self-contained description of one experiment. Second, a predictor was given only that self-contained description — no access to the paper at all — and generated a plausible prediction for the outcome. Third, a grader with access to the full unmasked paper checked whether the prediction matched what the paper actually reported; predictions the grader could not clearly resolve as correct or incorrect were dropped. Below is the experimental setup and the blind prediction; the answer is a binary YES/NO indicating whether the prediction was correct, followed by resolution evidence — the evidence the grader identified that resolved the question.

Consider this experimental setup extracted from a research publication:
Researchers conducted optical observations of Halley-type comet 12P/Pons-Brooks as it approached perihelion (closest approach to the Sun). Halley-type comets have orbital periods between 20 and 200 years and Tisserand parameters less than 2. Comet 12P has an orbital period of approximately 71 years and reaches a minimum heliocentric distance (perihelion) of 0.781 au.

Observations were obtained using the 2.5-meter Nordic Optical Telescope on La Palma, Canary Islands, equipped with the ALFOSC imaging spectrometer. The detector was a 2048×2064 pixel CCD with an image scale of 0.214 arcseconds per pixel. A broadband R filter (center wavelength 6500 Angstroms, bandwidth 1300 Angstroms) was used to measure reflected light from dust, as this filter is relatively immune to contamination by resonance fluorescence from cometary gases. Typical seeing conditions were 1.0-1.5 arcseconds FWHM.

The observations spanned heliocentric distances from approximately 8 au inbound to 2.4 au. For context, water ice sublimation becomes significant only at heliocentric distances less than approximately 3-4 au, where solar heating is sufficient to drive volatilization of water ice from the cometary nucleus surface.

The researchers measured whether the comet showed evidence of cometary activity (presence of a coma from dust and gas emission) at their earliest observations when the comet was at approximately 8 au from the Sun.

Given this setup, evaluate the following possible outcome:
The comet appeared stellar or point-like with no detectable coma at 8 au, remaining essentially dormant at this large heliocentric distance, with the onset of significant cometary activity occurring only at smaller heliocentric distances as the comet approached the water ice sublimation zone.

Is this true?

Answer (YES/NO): NO